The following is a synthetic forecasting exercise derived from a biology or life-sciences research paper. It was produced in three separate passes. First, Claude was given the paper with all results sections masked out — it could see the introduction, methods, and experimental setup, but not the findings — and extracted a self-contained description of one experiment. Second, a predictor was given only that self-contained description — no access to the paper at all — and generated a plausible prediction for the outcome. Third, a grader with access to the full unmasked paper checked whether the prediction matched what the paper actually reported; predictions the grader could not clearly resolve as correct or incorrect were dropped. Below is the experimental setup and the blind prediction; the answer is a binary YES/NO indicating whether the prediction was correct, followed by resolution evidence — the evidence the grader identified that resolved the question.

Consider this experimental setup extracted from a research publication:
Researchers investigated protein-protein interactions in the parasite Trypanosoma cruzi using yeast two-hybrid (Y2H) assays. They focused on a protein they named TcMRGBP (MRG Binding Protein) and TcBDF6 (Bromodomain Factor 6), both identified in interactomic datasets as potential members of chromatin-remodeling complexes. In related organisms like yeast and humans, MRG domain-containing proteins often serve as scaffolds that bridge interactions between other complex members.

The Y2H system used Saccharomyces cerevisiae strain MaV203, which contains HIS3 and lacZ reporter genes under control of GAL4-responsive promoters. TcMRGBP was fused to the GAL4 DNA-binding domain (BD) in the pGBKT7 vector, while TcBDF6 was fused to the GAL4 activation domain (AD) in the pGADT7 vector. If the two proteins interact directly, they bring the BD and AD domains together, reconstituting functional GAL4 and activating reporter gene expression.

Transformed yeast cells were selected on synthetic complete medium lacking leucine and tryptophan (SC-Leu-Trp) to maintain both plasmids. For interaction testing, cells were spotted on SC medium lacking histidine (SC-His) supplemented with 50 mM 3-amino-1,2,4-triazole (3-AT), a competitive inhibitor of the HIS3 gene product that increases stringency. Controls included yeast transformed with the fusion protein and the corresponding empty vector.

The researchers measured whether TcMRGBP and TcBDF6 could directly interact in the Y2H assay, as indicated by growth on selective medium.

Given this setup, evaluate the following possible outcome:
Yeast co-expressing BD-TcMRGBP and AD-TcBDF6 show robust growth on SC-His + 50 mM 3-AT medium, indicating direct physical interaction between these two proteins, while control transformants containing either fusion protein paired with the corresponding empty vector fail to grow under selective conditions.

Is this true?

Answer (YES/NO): NO